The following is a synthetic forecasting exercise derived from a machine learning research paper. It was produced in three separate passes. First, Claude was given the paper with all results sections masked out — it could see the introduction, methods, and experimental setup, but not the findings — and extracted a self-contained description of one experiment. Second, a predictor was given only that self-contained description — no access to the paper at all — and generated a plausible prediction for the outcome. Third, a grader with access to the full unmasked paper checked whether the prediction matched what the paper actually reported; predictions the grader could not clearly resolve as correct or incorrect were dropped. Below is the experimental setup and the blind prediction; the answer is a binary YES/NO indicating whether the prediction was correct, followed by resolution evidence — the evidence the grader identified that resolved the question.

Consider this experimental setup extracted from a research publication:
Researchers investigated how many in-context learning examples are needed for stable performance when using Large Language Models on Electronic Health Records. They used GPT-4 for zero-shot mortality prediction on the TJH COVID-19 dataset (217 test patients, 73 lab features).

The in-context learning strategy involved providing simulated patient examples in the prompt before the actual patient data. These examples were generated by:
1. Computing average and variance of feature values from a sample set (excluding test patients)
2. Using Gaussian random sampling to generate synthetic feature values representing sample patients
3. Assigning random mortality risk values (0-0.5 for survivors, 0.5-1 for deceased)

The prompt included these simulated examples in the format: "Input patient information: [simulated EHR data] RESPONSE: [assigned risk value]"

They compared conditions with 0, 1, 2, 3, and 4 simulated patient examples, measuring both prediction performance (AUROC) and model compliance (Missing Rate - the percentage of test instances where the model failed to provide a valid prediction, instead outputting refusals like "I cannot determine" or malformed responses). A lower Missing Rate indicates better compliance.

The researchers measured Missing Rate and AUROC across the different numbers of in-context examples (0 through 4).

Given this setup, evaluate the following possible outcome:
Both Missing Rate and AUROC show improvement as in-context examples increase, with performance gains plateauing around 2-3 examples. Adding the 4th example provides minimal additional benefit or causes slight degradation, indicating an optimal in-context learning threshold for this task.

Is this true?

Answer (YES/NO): NO